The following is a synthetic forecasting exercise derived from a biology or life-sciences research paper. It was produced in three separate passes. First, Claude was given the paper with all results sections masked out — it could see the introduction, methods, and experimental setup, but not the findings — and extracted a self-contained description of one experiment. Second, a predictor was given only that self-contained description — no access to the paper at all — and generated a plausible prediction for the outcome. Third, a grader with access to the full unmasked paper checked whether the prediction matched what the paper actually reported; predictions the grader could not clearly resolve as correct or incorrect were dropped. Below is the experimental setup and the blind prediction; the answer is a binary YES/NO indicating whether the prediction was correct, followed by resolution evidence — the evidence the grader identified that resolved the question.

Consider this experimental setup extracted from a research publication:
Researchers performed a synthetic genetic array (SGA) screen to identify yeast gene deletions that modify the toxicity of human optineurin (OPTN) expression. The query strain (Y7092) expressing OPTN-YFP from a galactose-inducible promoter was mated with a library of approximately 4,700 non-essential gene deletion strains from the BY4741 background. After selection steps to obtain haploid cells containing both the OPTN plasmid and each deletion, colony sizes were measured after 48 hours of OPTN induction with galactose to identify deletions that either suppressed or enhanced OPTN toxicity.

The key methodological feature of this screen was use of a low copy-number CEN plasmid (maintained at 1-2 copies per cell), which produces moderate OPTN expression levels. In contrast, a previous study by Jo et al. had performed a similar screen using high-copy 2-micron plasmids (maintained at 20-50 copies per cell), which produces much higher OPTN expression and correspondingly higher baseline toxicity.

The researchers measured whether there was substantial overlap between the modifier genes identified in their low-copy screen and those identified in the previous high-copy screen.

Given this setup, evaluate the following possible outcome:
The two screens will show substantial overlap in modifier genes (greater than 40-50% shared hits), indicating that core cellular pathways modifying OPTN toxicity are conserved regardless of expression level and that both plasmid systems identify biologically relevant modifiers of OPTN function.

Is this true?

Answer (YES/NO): NO